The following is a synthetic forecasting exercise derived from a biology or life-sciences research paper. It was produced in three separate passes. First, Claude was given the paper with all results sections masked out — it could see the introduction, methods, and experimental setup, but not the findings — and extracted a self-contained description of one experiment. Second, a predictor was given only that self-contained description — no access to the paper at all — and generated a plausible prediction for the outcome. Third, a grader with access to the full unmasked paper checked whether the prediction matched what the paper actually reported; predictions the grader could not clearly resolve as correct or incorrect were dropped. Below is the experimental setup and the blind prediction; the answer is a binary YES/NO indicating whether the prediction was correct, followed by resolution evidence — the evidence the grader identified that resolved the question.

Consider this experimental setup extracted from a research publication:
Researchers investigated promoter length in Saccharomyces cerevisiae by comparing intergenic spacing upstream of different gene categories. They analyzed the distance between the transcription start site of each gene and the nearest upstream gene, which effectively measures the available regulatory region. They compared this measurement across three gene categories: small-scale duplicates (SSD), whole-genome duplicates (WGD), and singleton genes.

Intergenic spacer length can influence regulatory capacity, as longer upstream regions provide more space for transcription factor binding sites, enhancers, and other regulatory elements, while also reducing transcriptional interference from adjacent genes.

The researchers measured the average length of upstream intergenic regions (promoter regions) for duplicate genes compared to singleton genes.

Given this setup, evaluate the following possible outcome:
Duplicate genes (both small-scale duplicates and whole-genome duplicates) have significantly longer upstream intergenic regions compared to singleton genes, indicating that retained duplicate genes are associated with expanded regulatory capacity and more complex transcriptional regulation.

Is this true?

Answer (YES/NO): YES